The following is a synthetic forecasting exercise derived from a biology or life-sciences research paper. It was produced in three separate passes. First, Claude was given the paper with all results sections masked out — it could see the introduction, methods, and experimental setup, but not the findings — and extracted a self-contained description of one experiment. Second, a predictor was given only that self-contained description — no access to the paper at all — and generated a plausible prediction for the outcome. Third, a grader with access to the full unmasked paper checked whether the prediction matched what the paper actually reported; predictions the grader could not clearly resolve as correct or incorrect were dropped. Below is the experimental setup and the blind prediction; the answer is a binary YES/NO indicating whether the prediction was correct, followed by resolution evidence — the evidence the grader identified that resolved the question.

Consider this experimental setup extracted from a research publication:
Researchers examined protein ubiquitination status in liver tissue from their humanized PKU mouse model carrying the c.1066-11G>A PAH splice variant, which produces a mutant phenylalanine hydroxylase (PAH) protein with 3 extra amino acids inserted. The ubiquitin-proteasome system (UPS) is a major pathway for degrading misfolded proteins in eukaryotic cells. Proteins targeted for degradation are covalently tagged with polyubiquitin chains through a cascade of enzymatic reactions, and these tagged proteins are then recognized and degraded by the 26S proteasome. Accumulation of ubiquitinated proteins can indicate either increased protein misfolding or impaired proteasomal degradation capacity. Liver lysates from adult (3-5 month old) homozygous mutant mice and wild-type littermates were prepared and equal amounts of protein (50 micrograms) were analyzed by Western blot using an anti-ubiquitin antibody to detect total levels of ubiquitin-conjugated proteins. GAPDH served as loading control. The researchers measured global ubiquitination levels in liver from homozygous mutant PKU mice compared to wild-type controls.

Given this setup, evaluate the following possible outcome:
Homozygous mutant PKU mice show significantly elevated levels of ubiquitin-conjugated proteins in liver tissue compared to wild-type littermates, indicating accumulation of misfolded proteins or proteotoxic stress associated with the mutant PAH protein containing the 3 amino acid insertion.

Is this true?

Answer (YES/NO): NO